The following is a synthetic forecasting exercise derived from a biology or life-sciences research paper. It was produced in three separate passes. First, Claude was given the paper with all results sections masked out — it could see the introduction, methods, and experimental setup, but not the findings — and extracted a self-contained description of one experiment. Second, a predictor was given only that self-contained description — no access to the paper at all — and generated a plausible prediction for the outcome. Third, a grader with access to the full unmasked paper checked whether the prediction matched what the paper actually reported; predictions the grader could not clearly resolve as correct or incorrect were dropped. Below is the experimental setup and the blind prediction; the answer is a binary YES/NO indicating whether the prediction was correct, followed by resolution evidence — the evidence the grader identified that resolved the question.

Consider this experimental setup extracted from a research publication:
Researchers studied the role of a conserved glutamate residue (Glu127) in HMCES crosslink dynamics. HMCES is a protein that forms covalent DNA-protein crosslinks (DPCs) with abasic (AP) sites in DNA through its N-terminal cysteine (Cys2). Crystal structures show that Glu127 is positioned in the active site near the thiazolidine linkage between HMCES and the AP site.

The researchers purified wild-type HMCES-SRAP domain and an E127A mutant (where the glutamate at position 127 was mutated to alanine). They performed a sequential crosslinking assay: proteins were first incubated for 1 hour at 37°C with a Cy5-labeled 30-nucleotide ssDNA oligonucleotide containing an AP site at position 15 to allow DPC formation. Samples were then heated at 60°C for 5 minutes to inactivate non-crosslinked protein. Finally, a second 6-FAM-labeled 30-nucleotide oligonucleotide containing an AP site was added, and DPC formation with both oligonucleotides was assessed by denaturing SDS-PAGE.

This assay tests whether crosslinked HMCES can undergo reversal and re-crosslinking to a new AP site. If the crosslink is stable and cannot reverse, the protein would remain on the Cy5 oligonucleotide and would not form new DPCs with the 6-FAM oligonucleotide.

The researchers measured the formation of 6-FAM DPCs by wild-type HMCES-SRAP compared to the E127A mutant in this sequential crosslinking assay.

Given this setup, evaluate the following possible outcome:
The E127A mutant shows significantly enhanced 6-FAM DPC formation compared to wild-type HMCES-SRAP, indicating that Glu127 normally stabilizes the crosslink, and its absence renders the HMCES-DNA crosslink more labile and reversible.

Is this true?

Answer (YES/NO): NO